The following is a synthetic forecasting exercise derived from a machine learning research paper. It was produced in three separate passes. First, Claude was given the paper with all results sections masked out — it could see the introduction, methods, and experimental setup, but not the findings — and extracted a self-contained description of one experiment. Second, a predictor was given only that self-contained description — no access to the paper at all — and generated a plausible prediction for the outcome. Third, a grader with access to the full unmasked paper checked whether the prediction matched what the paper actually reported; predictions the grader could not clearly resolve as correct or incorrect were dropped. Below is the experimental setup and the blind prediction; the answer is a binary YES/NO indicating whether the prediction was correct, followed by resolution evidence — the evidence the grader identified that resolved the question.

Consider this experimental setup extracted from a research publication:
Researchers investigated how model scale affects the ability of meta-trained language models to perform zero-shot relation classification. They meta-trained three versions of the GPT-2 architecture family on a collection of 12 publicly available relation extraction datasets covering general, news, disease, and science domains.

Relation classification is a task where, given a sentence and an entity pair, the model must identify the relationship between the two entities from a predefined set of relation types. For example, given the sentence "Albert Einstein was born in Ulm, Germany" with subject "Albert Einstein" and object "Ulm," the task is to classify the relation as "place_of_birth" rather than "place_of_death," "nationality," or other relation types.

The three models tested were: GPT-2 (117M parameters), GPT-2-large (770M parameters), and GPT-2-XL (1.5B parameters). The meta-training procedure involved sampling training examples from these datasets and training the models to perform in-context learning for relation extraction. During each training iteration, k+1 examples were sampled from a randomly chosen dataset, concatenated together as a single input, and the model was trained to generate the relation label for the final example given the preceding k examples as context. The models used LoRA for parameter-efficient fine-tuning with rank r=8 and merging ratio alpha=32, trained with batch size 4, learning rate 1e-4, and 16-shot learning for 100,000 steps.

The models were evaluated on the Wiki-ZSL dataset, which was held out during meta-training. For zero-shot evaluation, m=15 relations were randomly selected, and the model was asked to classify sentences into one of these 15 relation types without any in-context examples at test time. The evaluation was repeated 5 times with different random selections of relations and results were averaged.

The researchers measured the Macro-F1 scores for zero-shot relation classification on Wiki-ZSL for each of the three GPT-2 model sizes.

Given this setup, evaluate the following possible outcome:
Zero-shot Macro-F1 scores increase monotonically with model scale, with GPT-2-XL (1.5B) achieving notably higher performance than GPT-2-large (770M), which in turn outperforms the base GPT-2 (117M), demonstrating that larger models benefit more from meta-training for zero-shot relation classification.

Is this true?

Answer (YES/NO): YES